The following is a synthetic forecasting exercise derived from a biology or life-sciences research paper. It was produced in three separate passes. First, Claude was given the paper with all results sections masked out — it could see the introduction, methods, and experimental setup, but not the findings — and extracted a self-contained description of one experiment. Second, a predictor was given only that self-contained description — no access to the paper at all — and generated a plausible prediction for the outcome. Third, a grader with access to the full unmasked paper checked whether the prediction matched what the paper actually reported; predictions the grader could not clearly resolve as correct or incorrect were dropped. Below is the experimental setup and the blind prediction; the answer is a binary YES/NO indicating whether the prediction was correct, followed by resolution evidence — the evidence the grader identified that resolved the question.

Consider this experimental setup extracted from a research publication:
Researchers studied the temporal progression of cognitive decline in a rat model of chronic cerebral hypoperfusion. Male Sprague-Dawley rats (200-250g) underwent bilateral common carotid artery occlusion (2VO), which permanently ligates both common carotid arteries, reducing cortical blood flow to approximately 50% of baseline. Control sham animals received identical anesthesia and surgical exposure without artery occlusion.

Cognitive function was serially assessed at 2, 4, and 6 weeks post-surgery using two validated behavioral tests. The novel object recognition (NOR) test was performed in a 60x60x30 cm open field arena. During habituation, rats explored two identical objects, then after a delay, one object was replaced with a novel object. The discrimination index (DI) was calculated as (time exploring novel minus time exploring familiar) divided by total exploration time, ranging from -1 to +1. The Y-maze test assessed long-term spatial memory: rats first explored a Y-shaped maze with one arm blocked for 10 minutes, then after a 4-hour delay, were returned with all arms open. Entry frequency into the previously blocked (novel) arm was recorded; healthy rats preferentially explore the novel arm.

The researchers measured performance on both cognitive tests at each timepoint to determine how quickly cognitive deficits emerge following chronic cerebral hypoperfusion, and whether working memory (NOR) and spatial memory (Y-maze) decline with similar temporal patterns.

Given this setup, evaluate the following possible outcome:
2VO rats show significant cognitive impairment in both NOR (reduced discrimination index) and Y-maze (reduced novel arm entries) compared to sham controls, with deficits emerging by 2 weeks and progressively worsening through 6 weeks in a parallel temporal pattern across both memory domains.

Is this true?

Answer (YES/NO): YES